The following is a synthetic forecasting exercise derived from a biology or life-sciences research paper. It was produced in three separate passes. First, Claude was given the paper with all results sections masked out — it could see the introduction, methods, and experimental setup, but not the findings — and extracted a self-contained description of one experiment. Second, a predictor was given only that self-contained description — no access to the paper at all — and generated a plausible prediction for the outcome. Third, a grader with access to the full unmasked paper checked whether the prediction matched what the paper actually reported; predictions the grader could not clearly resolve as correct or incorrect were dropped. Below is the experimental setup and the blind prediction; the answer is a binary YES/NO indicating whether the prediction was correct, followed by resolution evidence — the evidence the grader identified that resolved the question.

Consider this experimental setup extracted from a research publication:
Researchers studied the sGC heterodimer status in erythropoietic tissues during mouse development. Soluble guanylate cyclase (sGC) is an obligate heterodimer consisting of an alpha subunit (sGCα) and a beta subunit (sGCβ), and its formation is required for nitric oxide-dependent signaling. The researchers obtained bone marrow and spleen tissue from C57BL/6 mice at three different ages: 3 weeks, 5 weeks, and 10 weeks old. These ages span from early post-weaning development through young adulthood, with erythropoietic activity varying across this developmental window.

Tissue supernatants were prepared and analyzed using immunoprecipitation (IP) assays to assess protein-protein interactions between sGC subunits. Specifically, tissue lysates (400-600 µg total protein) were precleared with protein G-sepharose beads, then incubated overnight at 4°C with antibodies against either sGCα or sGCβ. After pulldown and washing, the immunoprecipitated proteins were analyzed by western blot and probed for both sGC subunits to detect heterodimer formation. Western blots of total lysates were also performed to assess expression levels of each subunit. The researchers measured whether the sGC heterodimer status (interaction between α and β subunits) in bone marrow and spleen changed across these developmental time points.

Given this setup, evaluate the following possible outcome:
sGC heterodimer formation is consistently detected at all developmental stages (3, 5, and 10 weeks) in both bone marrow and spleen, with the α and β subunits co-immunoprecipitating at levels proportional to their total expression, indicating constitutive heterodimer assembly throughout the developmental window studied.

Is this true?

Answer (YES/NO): NO